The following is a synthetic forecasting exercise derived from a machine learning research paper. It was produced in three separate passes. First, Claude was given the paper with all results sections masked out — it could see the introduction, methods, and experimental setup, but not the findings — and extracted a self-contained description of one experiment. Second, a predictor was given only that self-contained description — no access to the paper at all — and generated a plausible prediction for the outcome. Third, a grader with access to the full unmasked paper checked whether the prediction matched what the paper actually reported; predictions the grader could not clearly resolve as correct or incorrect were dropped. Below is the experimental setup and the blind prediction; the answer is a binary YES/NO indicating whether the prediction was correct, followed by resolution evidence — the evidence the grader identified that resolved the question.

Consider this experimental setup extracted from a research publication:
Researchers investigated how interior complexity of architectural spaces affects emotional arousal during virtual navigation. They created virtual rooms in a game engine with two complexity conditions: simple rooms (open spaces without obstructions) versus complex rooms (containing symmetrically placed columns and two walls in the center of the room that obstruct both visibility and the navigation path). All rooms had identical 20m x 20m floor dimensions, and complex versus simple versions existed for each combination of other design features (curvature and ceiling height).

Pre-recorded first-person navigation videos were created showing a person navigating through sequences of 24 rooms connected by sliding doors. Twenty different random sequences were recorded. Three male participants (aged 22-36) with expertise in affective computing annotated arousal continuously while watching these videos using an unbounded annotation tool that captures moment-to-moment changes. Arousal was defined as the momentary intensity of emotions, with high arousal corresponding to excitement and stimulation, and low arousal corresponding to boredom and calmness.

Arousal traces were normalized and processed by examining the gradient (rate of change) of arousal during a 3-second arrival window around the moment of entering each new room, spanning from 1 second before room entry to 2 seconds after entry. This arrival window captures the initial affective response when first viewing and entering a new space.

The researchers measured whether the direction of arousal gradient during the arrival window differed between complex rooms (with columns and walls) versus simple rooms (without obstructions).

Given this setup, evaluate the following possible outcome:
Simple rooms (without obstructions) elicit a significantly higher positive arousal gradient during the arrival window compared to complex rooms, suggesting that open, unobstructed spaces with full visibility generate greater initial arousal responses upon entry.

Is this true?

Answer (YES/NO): NO